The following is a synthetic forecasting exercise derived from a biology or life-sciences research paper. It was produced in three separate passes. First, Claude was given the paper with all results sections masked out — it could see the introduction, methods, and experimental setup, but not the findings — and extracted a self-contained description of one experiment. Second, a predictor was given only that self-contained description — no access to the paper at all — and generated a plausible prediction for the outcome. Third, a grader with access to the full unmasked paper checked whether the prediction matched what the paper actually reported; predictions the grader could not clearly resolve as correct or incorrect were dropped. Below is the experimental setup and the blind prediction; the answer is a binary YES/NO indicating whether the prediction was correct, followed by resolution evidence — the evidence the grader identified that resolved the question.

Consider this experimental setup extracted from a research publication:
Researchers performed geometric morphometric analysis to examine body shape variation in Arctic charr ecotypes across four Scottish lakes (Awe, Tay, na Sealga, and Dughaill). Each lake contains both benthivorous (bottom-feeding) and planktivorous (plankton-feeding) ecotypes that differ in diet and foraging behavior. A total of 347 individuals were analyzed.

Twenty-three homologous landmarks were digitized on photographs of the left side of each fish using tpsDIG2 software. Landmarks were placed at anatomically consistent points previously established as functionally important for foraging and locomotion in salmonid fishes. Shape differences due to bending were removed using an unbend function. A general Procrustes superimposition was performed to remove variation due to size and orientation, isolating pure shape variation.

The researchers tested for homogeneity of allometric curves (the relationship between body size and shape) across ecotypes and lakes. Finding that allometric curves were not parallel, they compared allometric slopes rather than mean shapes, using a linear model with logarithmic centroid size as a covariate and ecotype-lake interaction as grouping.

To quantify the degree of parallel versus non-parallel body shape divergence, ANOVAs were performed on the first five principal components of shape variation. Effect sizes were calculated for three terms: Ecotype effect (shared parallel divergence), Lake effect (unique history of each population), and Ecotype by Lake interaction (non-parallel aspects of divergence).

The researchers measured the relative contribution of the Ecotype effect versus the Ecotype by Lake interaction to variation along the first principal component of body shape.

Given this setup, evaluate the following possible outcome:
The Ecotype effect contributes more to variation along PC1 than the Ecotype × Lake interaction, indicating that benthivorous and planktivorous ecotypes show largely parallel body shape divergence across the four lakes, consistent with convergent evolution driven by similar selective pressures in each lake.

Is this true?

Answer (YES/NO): YES